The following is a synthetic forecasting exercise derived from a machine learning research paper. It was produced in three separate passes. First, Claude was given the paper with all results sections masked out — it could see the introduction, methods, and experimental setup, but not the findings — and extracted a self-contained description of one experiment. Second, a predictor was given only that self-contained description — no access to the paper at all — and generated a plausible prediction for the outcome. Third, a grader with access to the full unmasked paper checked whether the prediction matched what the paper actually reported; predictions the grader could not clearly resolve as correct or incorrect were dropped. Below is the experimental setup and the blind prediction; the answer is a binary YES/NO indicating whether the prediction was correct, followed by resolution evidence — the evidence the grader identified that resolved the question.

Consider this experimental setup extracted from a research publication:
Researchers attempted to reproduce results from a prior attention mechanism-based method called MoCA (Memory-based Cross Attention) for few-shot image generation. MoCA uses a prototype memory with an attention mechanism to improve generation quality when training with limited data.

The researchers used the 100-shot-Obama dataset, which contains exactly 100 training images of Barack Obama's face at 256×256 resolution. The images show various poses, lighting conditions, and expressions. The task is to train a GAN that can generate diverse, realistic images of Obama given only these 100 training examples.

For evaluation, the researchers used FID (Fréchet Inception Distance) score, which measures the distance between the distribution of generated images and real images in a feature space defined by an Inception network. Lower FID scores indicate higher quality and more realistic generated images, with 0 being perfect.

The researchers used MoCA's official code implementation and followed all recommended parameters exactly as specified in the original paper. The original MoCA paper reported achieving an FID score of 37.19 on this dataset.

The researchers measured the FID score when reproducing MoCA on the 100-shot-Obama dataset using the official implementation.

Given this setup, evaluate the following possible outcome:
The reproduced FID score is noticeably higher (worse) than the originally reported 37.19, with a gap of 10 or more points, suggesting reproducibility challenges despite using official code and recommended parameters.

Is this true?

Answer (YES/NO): NO